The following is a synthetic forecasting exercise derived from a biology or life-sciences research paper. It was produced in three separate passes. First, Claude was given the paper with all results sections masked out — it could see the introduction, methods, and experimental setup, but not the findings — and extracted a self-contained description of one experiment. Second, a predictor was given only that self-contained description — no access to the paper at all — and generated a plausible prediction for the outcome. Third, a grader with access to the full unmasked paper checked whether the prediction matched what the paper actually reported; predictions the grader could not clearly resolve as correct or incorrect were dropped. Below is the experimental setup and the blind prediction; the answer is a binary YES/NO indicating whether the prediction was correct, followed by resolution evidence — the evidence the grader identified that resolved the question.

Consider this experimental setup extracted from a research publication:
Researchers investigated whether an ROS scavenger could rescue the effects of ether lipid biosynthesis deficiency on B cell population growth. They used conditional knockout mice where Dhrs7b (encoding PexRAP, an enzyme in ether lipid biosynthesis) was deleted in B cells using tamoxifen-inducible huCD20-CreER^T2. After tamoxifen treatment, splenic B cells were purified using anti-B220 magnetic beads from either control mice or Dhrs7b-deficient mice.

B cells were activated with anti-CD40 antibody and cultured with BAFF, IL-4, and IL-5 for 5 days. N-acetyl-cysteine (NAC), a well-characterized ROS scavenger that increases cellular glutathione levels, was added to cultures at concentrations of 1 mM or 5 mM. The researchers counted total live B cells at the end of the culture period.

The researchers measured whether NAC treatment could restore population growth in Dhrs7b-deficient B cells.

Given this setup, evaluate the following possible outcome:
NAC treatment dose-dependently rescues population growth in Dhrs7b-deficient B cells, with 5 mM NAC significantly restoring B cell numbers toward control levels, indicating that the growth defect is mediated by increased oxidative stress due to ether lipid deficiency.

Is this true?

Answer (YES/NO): YES